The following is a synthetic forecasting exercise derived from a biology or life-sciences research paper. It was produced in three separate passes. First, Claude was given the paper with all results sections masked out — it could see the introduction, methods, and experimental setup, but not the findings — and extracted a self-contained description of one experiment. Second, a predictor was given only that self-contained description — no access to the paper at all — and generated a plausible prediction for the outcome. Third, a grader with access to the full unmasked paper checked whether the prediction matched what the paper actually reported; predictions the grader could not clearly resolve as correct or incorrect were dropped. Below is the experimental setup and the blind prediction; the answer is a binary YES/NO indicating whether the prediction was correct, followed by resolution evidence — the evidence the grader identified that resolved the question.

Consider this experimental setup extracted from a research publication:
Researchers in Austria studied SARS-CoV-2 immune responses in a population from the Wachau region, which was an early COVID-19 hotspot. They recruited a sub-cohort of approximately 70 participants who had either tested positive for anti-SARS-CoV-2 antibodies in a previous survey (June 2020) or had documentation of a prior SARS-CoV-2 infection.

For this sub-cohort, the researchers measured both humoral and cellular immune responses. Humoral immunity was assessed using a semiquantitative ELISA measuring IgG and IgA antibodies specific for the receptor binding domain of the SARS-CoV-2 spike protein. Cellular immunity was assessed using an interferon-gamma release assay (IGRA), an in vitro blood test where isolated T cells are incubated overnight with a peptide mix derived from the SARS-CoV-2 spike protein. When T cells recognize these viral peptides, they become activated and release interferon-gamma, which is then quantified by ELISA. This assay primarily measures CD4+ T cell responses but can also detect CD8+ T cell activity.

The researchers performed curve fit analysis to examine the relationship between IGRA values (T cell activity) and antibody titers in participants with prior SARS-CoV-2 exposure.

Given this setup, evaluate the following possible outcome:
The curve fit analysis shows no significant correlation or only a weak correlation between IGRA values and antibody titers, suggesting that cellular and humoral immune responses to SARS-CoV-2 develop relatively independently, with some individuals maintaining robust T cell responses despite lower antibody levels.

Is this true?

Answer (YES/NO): YES